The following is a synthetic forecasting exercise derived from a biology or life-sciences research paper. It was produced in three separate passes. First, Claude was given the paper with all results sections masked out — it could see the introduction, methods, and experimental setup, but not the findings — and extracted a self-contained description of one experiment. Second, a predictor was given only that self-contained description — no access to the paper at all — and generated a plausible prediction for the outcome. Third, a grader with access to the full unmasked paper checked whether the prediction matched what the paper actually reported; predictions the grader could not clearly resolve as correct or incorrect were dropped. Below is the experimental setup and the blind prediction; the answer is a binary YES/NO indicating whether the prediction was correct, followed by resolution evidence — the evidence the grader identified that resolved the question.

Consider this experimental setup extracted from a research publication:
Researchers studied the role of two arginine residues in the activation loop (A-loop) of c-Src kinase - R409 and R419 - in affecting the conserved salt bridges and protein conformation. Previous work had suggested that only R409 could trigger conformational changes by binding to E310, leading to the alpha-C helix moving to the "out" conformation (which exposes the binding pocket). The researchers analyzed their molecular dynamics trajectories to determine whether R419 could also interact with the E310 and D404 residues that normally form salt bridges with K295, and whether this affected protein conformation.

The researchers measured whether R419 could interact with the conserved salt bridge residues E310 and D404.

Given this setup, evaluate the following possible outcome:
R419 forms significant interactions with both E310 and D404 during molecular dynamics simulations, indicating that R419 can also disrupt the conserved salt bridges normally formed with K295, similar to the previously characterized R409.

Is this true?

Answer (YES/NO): YES